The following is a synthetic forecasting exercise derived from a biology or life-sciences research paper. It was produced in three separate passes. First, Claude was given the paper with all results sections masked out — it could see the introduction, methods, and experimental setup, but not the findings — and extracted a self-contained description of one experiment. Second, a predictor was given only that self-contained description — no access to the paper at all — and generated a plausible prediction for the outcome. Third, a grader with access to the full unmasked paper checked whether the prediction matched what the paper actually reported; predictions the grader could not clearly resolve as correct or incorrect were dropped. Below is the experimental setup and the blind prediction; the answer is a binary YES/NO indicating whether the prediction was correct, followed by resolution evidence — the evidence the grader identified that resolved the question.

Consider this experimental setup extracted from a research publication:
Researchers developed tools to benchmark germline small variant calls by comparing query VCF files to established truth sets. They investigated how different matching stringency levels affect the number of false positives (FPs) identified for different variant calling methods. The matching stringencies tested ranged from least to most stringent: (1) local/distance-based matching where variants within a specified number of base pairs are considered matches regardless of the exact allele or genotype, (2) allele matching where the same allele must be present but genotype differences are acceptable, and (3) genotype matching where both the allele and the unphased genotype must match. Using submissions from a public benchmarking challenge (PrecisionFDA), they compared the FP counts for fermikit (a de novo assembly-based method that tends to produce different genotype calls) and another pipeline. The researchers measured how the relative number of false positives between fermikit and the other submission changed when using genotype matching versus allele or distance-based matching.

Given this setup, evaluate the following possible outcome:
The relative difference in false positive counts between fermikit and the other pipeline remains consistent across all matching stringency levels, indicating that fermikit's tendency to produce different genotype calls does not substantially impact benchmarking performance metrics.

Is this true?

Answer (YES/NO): NO